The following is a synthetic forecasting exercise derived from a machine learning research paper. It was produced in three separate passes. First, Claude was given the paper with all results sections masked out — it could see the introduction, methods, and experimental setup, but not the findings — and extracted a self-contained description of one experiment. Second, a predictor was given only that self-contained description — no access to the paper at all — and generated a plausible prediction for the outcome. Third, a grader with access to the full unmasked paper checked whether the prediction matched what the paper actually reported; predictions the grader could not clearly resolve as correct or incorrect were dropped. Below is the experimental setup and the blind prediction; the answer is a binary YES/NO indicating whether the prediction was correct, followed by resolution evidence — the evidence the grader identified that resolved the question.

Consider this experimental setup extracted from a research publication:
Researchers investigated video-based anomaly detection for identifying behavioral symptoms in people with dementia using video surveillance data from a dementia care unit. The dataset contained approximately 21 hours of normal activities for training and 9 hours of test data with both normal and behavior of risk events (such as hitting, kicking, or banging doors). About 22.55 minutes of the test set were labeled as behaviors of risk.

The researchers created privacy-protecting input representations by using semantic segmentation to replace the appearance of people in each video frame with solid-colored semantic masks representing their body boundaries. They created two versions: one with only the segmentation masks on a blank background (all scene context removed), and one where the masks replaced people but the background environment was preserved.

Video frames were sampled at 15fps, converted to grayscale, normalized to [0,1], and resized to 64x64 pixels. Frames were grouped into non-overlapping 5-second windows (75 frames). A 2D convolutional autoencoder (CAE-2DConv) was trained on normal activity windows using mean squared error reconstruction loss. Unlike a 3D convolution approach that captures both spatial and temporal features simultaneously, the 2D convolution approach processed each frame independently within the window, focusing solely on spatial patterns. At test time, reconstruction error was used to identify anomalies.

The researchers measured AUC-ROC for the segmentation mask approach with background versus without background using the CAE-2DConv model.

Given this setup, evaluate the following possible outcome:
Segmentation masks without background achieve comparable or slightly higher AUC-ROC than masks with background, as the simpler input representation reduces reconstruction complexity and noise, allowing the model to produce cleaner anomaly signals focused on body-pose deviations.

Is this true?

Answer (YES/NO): NO